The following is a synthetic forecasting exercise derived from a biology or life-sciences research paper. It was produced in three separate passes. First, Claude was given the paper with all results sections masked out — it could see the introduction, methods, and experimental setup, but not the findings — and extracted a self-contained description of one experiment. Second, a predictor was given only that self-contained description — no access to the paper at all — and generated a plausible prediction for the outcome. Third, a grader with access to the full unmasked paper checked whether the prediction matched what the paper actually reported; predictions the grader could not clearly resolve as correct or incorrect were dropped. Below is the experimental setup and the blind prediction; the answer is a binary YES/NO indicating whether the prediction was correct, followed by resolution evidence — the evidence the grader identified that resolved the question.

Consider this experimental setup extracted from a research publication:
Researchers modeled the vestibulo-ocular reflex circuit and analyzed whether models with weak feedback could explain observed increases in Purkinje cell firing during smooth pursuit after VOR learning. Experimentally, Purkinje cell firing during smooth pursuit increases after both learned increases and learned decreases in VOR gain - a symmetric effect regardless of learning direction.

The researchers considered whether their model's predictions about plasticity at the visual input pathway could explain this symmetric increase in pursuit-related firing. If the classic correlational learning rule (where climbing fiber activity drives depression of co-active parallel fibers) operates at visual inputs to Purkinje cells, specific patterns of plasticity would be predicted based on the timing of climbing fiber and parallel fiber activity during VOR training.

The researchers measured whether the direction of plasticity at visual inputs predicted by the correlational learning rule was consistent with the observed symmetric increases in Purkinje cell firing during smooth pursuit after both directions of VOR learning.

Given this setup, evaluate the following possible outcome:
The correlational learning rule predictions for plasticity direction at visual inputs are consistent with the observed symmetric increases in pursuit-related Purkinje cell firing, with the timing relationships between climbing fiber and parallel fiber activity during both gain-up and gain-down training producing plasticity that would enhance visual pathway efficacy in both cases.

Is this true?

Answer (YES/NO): YES